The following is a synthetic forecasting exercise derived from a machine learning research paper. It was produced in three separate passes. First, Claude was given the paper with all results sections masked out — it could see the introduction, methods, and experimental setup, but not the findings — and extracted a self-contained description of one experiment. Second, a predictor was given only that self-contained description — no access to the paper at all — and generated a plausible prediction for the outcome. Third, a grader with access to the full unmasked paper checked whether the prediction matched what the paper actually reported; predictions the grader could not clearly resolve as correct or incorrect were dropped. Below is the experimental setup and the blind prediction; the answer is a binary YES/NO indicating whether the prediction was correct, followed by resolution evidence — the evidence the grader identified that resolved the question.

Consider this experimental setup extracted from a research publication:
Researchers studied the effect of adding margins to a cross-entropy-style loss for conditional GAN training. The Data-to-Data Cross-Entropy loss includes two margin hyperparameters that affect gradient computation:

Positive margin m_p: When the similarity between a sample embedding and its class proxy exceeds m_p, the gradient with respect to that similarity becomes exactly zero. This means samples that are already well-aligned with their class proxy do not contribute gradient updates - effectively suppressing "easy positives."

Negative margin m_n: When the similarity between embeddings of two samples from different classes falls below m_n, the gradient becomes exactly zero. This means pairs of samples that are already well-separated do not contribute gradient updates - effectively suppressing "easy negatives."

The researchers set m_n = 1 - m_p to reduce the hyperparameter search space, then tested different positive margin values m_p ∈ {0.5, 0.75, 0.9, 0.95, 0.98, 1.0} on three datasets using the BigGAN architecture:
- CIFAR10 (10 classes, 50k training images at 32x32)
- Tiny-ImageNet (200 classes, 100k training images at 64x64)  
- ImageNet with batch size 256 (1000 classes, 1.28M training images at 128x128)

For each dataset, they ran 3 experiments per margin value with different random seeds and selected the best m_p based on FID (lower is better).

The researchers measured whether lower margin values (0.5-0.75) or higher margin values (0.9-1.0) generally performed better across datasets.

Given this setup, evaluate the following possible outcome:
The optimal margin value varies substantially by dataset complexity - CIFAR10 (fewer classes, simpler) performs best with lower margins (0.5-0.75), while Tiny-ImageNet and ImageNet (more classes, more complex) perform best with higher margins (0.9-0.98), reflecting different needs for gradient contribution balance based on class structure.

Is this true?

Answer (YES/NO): NO